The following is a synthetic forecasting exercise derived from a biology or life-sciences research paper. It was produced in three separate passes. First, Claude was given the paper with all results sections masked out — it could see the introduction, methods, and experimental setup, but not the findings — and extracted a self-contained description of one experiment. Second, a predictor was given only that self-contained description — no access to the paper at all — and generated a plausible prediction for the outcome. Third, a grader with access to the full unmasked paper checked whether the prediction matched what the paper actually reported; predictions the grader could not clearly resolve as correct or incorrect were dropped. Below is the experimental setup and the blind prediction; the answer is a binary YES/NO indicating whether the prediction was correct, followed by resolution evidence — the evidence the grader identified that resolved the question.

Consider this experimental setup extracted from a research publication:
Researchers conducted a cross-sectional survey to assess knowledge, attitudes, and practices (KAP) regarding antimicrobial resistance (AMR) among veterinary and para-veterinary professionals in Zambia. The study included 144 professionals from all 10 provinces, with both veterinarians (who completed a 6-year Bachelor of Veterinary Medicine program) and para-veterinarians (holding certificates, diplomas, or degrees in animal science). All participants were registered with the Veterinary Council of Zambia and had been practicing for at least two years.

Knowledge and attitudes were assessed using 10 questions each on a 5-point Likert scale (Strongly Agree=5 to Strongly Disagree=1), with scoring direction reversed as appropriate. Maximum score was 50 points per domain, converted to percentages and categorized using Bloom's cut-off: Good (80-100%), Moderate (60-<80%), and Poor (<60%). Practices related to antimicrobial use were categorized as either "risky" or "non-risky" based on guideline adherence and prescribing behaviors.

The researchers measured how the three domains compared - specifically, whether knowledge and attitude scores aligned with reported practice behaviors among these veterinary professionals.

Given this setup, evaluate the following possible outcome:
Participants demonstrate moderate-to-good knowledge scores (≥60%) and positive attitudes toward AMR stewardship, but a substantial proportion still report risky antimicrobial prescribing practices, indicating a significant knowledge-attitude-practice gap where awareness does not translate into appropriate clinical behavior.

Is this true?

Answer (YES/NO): YES